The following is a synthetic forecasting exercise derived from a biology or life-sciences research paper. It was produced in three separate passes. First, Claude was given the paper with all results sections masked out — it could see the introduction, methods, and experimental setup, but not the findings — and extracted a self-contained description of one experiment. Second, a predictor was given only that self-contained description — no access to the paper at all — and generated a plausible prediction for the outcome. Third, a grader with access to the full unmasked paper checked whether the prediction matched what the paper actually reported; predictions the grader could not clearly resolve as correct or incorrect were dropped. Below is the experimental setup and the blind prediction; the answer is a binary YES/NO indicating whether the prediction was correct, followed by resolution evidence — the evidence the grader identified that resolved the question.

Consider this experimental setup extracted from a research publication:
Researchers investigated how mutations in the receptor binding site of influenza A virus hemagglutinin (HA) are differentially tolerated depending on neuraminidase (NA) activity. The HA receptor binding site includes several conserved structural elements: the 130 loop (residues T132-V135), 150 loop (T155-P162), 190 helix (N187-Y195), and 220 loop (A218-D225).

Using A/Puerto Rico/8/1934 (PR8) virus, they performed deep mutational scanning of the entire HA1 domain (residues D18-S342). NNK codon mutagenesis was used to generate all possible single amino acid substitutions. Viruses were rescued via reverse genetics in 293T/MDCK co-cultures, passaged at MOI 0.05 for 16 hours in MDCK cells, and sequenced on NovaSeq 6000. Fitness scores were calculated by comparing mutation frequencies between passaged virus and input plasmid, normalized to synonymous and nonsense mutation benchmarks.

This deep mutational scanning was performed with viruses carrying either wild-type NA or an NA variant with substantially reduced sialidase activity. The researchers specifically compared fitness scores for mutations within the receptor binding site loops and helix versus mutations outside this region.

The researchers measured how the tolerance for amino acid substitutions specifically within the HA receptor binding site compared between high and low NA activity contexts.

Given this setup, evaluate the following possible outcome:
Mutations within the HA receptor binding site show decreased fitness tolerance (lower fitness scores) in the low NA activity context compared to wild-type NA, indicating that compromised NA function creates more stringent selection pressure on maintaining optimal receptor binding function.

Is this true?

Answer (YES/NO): YES